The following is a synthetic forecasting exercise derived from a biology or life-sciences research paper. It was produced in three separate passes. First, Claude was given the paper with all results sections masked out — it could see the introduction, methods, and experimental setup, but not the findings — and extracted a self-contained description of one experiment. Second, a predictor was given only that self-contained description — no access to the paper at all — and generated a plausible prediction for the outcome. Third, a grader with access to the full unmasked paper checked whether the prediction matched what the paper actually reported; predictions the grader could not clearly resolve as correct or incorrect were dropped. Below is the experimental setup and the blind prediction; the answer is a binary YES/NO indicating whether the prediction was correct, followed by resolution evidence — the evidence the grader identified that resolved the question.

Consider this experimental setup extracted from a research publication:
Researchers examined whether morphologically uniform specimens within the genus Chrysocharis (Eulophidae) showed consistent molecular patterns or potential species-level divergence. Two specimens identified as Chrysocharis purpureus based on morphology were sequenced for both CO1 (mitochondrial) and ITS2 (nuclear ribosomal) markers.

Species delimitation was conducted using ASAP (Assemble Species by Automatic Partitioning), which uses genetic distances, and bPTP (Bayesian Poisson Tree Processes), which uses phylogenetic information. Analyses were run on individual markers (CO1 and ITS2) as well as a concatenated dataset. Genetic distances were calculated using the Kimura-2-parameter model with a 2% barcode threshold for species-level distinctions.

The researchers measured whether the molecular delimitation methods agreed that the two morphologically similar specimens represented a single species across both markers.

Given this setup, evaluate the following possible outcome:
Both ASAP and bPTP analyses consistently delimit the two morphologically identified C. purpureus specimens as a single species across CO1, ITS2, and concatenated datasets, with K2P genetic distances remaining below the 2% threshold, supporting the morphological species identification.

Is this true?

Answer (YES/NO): NO